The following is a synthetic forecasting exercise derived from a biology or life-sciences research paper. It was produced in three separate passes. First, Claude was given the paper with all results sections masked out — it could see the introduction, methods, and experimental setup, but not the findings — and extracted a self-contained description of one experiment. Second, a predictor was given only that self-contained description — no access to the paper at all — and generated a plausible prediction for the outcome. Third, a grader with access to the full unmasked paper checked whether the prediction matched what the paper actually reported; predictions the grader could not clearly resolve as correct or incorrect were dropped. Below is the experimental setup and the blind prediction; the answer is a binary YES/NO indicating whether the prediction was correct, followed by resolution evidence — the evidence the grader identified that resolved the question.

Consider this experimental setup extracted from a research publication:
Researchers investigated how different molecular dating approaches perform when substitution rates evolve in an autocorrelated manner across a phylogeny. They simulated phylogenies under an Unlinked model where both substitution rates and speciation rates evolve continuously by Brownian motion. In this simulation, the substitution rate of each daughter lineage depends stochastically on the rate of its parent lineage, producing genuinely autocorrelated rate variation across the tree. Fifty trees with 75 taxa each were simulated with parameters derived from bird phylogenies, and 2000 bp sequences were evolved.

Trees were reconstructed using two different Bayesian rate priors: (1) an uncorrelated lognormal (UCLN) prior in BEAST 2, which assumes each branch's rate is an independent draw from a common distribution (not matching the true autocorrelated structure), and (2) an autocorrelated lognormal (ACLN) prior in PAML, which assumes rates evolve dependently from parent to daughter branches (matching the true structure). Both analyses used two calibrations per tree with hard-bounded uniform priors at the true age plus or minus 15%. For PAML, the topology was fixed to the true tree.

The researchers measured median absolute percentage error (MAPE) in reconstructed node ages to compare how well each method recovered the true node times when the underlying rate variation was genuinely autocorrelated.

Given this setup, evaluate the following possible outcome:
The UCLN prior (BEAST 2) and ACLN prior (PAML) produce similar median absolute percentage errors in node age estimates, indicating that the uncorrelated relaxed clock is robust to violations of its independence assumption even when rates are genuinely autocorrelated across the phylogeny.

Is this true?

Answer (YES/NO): NO